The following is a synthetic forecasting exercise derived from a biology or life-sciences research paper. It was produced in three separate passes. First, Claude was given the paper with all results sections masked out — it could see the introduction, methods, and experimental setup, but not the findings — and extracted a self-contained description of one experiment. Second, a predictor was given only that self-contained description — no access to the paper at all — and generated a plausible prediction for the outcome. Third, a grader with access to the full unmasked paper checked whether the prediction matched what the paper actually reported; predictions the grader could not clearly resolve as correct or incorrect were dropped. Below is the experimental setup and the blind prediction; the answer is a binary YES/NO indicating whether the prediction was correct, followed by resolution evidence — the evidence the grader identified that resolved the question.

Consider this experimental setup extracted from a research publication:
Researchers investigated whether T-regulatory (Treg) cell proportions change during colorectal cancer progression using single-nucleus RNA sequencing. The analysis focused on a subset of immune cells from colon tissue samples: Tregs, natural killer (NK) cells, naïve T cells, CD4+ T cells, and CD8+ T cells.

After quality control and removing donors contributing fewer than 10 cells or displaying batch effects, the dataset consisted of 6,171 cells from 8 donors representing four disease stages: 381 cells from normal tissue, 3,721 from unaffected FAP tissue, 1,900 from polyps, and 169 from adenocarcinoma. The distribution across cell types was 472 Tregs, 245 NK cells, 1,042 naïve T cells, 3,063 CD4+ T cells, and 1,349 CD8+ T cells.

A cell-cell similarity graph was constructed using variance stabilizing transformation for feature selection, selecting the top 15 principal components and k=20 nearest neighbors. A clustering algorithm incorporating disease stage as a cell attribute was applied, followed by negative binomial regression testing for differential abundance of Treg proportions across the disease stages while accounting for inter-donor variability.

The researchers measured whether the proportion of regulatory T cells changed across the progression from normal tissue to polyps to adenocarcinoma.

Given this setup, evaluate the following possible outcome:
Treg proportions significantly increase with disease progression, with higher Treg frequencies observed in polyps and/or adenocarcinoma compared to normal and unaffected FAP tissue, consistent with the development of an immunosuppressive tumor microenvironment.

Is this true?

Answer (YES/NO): YES